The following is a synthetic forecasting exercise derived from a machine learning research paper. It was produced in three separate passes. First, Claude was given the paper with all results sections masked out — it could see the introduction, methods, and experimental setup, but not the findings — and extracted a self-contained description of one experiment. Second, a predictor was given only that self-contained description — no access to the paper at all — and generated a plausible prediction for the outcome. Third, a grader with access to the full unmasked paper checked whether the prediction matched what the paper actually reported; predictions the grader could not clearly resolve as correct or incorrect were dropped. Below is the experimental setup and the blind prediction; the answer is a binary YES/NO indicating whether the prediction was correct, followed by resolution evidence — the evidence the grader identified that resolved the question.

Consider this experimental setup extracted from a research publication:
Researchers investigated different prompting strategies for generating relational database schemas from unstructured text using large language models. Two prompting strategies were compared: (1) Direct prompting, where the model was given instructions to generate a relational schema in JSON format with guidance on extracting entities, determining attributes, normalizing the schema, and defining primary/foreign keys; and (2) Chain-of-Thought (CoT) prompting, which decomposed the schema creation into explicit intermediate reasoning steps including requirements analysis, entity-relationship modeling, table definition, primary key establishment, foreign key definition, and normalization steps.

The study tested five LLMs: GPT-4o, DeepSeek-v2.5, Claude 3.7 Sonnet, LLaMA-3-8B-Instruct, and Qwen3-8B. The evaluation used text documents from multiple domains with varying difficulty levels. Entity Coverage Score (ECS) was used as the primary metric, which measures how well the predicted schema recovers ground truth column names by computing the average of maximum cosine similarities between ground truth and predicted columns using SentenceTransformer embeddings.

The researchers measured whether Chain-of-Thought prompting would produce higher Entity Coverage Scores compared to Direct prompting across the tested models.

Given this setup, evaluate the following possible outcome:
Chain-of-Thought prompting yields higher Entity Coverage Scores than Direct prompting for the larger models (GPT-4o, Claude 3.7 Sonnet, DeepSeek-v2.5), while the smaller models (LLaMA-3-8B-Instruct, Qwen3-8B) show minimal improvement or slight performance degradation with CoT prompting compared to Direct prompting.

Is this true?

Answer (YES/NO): NO